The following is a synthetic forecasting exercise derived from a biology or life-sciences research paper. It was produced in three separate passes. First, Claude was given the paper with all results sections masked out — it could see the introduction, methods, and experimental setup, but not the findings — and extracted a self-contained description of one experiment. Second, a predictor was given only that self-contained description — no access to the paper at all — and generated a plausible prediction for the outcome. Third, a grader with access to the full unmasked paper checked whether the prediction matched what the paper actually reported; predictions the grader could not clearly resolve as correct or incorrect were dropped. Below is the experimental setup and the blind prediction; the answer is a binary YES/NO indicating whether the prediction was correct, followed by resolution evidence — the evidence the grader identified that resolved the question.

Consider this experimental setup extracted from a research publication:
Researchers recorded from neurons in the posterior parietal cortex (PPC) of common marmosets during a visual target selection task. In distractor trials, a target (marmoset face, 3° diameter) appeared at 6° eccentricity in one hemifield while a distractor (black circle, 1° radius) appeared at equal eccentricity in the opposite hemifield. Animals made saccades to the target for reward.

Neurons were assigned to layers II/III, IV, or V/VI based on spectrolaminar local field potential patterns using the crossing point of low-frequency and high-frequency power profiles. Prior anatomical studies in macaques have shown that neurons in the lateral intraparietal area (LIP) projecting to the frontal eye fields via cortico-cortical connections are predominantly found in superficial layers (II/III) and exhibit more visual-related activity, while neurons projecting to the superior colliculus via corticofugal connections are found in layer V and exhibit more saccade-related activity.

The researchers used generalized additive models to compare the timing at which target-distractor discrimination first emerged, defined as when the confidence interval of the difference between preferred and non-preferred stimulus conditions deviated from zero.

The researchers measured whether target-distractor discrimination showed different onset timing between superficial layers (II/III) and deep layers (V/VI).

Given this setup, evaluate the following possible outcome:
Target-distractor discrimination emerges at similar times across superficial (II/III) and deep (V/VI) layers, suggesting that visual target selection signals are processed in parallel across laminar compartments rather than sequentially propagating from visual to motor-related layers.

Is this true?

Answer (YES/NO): NO